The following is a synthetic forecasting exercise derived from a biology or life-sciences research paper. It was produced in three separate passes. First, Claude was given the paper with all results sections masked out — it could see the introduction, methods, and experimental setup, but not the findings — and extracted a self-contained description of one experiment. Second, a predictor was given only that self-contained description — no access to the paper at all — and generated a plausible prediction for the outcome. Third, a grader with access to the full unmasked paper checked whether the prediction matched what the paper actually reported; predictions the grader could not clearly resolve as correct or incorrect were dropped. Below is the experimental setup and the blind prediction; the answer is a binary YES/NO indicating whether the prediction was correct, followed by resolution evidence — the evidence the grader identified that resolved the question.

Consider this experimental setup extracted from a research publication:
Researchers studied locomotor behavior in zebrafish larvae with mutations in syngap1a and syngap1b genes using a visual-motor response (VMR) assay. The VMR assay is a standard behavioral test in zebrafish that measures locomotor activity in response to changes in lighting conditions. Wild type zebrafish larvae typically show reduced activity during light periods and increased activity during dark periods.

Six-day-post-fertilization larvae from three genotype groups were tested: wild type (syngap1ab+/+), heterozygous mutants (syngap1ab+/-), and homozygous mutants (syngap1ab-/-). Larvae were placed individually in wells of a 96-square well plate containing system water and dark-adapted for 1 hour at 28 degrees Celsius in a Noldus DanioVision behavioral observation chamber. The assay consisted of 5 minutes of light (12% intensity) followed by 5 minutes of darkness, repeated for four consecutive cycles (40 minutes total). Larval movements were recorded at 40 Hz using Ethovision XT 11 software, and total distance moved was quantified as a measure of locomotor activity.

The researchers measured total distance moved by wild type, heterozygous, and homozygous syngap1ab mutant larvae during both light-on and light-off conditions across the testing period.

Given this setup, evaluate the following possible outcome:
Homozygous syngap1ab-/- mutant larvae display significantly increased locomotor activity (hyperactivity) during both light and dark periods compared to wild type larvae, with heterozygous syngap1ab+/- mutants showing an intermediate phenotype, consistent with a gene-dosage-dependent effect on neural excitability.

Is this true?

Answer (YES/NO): NO